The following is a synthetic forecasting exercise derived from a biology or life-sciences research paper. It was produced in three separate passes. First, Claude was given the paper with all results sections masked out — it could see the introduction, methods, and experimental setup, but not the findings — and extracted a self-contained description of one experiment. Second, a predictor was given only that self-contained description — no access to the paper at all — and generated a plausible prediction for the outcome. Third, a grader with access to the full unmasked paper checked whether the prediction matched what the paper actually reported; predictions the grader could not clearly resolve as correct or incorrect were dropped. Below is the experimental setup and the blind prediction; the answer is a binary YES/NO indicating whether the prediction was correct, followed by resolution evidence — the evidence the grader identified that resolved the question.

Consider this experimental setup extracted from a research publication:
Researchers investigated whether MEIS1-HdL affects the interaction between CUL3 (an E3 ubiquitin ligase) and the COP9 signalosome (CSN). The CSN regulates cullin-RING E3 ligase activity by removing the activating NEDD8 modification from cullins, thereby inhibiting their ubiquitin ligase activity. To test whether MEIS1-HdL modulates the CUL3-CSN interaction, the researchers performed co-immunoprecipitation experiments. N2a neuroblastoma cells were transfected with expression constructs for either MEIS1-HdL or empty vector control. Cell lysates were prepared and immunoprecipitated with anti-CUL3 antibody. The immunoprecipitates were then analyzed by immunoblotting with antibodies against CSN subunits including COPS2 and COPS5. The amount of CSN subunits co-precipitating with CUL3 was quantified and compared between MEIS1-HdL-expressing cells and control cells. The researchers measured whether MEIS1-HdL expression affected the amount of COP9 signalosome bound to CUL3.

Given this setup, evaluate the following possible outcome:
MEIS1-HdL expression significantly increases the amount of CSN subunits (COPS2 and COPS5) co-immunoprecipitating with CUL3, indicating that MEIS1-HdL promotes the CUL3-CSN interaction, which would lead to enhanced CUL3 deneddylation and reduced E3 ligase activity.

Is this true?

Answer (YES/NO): YES